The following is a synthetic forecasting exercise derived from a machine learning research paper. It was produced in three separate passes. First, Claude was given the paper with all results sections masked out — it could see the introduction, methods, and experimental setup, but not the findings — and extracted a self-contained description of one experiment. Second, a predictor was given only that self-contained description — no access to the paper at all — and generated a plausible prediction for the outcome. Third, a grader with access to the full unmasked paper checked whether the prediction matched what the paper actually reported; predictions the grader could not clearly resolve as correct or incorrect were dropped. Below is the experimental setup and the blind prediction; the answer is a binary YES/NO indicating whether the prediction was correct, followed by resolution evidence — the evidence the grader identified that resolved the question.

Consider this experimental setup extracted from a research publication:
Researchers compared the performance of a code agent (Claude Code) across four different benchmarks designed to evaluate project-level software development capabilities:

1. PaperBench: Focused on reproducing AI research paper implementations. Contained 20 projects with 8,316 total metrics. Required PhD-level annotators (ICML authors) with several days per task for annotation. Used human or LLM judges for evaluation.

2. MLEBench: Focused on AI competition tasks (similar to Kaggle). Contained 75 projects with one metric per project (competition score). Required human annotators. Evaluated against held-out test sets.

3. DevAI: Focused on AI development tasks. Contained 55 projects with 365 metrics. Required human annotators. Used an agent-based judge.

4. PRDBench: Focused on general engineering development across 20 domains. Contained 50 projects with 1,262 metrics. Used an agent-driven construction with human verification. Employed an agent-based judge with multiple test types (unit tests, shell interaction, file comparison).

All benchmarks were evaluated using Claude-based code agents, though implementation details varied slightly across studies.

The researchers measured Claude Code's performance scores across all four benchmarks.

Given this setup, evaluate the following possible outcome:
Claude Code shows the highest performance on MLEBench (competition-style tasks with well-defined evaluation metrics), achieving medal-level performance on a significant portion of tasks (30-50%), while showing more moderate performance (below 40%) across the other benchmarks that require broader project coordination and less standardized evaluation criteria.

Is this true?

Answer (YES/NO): NO